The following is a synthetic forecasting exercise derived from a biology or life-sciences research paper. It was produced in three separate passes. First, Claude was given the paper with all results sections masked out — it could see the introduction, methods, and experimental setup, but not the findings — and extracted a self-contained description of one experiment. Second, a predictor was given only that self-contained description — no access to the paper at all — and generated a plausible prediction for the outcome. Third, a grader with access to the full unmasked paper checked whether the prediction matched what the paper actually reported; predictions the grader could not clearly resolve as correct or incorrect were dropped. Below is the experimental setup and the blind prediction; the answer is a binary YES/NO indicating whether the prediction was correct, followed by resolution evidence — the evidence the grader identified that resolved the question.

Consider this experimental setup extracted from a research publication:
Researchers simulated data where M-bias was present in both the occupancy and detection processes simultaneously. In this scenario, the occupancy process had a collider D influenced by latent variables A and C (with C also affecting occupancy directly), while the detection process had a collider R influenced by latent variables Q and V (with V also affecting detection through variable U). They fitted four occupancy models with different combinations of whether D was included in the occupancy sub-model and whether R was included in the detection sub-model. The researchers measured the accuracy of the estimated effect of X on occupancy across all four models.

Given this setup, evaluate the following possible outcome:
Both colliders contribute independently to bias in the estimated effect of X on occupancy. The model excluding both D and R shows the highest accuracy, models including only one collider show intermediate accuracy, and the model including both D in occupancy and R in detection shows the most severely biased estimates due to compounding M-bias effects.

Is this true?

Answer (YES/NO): NO